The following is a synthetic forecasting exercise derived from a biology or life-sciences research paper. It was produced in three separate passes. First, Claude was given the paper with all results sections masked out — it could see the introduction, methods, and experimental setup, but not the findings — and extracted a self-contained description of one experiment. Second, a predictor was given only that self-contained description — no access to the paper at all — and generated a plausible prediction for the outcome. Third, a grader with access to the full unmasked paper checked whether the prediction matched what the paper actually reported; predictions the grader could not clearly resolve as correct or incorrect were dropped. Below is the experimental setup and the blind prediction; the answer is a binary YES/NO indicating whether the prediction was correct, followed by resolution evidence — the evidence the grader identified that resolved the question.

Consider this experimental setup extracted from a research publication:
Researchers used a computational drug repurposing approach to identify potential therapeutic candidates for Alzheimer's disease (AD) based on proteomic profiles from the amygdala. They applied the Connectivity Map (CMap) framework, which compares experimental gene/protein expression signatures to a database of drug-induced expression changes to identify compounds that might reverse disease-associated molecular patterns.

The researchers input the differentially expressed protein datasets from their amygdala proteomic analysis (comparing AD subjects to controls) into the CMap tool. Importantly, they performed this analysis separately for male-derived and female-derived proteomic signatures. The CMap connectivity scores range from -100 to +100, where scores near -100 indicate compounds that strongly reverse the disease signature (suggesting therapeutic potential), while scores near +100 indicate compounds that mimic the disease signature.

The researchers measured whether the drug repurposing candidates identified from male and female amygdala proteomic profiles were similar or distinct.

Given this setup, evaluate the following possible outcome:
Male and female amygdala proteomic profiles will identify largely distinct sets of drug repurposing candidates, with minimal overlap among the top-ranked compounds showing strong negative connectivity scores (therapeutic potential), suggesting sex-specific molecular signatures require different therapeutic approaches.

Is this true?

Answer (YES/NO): YES